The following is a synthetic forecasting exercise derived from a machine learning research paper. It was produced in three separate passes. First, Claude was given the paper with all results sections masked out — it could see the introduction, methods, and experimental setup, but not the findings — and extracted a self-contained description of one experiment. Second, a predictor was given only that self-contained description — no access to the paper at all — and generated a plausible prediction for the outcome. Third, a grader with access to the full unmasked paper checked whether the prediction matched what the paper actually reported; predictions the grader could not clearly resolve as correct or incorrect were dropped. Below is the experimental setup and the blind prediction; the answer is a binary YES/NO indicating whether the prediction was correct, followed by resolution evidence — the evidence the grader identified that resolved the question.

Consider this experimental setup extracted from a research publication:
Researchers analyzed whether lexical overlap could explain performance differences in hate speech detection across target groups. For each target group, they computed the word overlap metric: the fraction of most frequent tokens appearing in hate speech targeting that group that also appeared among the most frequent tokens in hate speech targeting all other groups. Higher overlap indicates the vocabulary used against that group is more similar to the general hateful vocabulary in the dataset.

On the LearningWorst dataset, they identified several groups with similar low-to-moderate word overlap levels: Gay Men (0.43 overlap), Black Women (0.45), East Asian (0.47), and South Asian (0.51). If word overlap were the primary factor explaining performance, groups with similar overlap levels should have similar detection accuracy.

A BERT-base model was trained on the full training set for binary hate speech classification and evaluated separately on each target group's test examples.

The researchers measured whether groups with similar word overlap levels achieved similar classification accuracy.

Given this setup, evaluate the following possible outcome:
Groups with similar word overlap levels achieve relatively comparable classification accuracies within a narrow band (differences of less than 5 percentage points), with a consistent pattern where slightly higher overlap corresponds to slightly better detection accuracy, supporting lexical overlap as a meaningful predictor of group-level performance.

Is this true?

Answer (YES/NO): NO